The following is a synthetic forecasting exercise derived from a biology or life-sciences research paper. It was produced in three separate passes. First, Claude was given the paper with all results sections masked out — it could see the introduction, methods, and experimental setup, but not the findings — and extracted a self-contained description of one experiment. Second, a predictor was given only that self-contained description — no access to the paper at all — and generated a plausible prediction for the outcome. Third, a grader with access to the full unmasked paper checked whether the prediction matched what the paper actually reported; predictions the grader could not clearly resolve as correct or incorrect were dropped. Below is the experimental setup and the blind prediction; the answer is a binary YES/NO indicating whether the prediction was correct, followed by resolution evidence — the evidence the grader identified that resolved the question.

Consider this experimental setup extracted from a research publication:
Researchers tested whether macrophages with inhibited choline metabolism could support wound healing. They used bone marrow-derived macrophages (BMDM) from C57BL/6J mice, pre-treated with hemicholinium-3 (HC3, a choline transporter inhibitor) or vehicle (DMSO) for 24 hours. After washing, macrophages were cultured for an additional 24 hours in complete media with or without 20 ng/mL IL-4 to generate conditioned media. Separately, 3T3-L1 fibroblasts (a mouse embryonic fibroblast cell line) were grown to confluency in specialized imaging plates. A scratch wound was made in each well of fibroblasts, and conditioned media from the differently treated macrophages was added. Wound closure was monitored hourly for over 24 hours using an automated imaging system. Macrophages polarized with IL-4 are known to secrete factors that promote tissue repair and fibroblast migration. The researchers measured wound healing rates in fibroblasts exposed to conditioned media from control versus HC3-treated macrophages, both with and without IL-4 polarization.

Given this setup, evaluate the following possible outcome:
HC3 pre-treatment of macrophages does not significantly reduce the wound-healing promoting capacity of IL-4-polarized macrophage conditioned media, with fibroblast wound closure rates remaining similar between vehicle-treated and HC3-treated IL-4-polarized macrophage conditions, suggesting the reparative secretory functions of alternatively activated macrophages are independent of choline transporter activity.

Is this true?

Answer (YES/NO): NO